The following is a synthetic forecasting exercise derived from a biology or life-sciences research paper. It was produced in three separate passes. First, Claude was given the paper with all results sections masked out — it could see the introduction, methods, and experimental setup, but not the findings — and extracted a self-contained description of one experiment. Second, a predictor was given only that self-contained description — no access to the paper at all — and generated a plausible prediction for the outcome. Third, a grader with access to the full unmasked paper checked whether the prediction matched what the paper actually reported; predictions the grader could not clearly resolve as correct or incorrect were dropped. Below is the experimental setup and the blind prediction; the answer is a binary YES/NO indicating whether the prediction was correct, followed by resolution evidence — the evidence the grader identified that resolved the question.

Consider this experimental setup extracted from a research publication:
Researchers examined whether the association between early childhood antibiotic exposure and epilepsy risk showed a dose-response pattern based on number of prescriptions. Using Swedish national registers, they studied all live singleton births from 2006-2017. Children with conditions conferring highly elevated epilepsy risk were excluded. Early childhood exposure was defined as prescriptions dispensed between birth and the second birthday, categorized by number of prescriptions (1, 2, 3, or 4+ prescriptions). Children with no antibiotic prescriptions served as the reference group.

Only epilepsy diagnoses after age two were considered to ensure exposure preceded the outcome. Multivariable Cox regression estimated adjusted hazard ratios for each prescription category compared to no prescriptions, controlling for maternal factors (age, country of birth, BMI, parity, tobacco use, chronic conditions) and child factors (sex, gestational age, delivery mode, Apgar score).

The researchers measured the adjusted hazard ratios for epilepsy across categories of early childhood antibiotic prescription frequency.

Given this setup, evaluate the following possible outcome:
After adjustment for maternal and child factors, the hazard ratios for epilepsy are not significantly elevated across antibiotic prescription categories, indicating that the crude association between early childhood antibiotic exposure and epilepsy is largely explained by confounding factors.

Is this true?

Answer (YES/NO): NO